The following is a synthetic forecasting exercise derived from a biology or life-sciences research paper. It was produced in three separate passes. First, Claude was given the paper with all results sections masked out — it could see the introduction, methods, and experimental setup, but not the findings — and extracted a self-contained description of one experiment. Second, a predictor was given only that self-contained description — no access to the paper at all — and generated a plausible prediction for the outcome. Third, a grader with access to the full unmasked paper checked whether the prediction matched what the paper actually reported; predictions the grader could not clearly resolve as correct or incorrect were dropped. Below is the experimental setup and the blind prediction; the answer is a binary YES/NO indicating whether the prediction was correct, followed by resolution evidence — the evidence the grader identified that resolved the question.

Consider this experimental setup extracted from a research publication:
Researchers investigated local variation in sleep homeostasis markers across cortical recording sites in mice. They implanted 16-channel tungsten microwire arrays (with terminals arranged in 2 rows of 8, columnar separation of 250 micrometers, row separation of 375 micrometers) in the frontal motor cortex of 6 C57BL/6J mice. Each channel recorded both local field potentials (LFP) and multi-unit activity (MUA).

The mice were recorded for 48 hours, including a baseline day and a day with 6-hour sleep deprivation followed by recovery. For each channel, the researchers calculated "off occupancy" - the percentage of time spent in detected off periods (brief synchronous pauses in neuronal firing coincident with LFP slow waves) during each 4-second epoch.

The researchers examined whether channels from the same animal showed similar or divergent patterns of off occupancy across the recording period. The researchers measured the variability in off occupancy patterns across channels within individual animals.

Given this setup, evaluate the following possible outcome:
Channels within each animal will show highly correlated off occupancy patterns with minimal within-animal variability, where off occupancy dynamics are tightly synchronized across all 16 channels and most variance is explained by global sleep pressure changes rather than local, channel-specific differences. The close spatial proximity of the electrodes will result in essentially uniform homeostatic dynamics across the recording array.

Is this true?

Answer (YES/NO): NO